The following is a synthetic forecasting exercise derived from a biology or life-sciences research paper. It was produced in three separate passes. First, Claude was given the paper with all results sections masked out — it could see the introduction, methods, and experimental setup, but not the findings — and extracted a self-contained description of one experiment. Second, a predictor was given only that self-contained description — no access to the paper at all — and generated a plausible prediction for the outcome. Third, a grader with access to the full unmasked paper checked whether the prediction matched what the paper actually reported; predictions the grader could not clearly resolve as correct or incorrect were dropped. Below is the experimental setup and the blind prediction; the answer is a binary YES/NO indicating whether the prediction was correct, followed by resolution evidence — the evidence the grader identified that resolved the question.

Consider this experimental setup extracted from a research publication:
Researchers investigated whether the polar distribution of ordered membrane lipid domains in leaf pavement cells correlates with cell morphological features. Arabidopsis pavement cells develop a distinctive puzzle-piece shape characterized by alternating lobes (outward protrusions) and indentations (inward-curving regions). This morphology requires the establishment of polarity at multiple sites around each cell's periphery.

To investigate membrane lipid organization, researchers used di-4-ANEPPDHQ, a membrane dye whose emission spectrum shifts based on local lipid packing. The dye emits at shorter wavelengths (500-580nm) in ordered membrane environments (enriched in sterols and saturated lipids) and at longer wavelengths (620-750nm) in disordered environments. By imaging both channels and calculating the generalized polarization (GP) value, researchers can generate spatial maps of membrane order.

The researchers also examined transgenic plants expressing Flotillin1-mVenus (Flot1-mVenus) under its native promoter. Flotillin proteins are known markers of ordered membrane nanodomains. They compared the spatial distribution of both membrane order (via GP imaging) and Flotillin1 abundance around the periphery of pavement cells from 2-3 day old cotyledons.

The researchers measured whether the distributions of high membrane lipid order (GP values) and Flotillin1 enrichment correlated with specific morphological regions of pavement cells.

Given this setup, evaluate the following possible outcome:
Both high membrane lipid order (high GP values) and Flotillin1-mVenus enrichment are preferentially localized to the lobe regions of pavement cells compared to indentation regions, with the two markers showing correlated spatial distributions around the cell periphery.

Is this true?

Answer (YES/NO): NO